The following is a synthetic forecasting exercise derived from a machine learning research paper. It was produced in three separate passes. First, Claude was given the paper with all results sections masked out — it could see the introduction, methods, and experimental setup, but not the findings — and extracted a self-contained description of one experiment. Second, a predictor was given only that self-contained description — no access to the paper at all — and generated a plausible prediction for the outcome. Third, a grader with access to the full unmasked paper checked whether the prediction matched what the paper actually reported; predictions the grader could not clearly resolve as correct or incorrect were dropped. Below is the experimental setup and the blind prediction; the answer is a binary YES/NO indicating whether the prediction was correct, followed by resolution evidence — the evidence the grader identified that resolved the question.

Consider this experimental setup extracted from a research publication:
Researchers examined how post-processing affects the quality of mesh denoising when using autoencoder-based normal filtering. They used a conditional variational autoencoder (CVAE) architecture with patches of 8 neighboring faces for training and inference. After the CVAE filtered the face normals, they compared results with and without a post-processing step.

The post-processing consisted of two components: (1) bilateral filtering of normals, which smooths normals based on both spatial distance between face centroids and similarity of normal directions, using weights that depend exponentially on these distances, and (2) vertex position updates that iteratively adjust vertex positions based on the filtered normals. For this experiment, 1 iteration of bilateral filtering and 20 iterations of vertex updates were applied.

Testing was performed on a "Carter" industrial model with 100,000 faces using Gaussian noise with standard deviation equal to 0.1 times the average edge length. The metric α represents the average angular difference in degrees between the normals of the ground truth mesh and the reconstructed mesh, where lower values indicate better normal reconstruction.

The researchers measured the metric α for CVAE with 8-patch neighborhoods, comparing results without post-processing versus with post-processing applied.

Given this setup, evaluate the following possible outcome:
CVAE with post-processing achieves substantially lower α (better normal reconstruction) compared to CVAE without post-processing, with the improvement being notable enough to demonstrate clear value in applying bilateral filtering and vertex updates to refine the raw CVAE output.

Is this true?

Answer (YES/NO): NO